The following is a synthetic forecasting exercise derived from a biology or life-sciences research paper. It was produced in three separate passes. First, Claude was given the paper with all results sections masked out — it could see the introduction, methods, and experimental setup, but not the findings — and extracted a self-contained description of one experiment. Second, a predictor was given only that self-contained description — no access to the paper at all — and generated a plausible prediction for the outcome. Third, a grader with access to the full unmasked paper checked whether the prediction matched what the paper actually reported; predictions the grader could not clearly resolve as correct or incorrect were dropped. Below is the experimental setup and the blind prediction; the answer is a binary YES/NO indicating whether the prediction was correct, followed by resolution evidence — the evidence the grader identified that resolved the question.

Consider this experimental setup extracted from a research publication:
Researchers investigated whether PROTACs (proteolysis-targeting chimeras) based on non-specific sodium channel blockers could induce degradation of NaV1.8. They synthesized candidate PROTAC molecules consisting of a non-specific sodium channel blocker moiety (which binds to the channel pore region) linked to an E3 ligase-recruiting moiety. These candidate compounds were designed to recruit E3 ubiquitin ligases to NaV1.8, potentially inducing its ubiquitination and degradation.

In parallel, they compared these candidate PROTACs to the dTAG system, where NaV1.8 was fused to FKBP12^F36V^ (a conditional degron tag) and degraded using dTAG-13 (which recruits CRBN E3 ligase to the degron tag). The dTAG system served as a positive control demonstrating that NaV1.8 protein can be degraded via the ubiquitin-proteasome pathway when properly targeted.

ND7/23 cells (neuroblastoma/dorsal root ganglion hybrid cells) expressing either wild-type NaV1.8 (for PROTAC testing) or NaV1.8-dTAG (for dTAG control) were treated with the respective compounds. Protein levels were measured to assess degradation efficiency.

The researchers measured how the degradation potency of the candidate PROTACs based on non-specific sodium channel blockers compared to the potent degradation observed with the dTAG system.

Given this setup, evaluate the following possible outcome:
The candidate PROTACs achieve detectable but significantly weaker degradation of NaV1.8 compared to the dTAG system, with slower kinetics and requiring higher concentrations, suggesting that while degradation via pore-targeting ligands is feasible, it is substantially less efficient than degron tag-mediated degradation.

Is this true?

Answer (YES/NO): NO